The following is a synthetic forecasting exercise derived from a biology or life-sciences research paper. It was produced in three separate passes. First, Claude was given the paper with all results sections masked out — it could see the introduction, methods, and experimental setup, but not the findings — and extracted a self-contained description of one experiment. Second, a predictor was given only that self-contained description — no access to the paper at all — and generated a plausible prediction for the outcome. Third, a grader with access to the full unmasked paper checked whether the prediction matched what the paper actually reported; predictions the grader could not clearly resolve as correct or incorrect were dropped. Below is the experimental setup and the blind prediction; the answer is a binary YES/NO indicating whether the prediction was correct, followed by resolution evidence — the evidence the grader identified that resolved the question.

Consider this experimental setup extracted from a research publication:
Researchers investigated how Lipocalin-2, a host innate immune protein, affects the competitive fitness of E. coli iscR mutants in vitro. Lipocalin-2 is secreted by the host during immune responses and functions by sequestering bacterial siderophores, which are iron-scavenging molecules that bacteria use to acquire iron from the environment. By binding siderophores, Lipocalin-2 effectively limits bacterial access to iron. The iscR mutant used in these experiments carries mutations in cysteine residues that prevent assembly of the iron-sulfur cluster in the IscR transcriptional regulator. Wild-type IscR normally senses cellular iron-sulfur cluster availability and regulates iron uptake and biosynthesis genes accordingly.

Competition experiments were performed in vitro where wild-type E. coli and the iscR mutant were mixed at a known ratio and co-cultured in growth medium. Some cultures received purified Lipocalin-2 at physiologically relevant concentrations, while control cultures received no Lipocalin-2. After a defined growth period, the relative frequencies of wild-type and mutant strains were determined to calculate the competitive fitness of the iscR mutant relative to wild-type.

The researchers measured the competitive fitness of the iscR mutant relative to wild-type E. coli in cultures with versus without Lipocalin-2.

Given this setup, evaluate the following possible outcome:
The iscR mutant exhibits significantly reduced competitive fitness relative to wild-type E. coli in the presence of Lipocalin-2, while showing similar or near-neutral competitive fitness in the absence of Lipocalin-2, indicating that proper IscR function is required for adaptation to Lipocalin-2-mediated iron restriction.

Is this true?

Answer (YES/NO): NO